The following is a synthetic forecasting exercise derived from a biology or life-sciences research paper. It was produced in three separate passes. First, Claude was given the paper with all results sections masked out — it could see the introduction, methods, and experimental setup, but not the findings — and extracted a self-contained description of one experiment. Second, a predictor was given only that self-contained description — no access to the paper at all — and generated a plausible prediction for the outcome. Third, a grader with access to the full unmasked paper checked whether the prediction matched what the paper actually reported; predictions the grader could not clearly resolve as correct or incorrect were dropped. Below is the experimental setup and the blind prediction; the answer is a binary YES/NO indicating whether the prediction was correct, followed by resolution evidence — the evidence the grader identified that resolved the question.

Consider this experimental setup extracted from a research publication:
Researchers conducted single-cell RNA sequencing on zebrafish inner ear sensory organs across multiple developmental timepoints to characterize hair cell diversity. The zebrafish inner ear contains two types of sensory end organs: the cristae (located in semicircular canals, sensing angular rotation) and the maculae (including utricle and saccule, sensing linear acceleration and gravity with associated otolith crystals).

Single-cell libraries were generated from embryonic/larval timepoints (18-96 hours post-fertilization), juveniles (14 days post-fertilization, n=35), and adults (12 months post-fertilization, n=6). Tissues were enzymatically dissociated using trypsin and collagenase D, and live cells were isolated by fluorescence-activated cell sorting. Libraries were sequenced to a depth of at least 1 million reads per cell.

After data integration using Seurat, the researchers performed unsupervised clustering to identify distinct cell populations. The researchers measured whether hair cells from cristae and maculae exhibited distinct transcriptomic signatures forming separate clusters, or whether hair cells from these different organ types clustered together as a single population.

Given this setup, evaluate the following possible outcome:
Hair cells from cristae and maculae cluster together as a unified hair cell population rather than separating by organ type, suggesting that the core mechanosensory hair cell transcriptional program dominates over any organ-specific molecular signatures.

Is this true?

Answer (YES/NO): NO